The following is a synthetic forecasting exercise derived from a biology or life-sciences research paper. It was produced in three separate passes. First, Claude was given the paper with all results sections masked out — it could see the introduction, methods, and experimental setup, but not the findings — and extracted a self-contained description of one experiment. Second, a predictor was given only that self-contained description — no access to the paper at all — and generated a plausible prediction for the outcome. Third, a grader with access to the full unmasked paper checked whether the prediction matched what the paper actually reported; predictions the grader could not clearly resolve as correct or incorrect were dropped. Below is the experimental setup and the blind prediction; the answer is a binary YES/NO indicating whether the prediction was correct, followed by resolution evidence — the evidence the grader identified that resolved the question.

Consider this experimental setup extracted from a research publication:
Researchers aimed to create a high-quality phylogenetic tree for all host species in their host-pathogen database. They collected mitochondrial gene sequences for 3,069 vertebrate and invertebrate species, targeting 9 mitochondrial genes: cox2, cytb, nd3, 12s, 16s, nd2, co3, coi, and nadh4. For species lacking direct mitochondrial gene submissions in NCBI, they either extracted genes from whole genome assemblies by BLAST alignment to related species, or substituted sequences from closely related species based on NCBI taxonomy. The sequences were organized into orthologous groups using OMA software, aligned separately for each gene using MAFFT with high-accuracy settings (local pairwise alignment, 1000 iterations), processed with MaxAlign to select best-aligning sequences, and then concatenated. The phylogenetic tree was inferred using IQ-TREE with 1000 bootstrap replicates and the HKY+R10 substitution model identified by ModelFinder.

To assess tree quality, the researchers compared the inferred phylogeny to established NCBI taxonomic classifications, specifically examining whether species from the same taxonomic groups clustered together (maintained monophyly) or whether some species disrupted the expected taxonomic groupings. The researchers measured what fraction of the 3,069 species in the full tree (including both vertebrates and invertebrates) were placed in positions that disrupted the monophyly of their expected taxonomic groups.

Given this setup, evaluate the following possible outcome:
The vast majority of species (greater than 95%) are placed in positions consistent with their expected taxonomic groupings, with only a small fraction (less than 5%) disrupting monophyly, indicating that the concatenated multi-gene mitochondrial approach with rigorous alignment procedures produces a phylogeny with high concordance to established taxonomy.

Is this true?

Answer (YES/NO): YES